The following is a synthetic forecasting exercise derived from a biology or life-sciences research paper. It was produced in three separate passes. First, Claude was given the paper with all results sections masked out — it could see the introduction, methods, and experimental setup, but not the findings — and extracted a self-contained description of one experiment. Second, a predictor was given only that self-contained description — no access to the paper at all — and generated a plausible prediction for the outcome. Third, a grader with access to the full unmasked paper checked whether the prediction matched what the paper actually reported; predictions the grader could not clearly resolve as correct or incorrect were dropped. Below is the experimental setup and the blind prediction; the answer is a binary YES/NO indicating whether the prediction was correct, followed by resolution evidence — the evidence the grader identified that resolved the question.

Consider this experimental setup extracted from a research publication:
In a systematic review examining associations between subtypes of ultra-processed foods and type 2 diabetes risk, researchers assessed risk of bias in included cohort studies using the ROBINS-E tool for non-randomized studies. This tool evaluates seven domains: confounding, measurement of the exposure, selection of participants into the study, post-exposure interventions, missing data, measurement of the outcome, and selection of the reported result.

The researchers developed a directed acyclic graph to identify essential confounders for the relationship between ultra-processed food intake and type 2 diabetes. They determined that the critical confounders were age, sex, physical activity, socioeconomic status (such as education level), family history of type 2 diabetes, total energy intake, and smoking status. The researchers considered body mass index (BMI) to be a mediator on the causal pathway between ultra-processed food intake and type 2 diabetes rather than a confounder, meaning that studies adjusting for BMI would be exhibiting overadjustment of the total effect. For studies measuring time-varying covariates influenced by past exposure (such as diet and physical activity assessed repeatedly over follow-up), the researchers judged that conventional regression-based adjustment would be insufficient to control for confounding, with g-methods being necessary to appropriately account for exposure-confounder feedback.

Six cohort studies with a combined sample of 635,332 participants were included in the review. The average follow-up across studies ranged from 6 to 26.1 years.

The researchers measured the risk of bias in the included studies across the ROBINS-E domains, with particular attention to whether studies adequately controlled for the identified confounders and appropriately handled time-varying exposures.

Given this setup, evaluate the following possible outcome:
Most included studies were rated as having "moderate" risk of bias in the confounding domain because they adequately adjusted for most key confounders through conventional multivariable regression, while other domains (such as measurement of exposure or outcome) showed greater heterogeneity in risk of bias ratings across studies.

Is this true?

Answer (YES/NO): NO